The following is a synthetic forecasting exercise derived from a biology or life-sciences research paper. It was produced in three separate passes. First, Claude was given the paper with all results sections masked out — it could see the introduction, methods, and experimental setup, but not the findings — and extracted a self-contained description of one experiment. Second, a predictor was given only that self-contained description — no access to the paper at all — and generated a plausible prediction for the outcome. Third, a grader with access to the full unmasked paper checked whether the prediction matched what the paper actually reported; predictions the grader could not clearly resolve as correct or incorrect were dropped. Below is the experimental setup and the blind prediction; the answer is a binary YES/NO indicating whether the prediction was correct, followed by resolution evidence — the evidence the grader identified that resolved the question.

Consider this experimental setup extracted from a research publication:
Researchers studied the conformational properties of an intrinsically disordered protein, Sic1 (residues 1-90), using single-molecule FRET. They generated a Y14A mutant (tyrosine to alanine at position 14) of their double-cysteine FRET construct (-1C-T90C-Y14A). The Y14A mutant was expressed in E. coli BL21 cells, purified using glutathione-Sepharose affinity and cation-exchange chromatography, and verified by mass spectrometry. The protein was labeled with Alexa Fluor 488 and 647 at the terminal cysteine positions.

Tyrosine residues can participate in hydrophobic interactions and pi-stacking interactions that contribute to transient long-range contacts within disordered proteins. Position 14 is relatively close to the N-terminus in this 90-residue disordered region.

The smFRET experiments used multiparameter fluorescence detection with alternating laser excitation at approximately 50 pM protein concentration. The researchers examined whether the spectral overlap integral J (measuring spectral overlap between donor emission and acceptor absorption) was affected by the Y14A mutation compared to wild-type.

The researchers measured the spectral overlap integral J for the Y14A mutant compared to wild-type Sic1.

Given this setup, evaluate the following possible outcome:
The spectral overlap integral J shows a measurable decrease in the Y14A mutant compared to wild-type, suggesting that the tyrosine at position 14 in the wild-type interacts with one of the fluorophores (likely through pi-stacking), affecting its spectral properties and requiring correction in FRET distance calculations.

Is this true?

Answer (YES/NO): NO